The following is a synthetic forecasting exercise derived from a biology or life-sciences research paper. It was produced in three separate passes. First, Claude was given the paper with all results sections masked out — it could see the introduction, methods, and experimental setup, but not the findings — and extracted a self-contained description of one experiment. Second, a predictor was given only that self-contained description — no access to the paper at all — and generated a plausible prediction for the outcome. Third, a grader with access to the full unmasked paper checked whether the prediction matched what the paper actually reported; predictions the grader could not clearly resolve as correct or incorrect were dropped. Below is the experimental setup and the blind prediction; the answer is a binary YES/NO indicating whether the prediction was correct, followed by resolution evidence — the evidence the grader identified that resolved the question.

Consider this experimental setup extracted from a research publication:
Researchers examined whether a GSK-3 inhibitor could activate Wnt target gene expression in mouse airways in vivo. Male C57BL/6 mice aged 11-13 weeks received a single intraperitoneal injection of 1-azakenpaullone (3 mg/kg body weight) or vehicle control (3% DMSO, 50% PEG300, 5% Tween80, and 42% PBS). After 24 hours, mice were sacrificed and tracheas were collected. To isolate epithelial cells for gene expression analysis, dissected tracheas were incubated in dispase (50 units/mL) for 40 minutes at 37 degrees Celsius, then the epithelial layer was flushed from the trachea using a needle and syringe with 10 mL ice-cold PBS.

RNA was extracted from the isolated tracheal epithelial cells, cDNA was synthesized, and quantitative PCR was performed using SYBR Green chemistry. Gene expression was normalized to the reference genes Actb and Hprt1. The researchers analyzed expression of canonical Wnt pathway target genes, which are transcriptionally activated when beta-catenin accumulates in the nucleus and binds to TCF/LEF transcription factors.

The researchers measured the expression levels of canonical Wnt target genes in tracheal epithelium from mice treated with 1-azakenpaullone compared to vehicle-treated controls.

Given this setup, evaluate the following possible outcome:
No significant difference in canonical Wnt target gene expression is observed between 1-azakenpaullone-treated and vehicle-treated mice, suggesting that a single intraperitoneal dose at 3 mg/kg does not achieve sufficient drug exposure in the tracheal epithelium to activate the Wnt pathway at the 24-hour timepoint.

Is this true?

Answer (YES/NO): YES